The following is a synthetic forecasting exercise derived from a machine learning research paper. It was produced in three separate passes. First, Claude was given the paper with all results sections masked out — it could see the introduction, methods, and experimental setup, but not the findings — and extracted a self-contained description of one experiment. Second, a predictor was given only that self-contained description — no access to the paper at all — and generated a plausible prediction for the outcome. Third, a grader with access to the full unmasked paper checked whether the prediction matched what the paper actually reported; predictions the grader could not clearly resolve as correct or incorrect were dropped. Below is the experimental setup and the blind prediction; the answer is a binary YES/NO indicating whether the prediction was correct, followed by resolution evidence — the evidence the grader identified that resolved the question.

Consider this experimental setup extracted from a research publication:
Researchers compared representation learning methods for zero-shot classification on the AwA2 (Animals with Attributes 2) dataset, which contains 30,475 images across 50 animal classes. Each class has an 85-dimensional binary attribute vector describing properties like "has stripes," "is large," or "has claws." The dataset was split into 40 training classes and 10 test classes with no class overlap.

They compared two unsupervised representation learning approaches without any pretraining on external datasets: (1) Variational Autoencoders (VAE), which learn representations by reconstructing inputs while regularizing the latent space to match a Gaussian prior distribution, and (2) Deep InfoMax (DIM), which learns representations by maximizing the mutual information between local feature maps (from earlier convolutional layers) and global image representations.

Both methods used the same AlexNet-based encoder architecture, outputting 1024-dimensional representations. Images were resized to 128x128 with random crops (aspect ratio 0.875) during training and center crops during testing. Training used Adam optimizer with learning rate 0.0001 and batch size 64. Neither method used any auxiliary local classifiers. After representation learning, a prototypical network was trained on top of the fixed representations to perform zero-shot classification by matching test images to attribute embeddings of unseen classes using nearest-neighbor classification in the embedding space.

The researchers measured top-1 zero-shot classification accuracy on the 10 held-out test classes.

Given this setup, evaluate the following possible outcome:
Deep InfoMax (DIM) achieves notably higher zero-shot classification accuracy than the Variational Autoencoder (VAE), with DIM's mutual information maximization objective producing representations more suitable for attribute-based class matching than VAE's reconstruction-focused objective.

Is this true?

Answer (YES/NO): YES